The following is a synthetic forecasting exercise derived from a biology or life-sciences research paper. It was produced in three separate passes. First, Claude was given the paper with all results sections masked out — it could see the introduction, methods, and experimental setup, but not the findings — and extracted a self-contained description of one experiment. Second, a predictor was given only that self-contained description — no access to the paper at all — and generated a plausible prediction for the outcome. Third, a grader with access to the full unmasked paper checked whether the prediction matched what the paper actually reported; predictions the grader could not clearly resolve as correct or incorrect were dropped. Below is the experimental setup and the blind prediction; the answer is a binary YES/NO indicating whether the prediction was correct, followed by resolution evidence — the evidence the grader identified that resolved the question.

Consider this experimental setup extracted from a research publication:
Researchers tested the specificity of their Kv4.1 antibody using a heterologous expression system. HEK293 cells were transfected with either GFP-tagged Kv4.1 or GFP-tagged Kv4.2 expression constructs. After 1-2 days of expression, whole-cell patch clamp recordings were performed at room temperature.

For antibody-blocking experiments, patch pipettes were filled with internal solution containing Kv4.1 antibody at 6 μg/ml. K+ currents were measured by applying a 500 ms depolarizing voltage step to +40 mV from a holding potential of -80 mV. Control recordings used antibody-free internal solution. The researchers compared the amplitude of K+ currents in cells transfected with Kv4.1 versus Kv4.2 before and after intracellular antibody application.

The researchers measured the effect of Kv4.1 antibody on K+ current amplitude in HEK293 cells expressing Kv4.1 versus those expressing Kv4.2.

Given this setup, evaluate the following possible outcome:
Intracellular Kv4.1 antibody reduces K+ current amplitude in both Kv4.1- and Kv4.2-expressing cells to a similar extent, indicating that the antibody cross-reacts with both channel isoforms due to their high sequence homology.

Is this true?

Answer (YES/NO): NO